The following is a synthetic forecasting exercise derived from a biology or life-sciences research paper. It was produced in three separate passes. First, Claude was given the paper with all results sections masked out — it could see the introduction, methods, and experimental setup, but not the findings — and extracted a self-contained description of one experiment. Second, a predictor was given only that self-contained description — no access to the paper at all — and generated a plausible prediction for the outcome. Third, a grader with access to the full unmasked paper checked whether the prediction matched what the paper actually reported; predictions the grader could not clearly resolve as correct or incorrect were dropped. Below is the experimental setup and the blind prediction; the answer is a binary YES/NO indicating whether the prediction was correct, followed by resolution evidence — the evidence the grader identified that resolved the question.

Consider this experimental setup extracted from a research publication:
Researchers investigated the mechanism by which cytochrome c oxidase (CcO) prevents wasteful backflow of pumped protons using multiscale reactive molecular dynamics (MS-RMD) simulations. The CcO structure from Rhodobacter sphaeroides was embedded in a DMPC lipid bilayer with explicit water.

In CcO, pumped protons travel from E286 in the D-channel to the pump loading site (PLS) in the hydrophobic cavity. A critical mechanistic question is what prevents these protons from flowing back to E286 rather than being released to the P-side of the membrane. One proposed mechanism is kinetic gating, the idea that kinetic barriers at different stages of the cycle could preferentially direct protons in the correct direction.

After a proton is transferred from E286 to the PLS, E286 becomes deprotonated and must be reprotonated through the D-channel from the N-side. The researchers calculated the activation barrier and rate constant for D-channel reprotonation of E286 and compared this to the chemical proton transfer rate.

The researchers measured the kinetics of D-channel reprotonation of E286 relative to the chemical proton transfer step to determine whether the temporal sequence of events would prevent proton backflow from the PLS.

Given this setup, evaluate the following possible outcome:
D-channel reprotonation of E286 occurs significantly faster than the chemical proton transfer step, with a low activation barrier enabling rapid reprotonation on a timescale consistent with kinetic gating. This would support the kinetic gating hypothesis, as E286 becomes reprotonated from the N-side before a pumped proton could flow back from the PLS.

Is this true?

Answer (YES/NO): YES